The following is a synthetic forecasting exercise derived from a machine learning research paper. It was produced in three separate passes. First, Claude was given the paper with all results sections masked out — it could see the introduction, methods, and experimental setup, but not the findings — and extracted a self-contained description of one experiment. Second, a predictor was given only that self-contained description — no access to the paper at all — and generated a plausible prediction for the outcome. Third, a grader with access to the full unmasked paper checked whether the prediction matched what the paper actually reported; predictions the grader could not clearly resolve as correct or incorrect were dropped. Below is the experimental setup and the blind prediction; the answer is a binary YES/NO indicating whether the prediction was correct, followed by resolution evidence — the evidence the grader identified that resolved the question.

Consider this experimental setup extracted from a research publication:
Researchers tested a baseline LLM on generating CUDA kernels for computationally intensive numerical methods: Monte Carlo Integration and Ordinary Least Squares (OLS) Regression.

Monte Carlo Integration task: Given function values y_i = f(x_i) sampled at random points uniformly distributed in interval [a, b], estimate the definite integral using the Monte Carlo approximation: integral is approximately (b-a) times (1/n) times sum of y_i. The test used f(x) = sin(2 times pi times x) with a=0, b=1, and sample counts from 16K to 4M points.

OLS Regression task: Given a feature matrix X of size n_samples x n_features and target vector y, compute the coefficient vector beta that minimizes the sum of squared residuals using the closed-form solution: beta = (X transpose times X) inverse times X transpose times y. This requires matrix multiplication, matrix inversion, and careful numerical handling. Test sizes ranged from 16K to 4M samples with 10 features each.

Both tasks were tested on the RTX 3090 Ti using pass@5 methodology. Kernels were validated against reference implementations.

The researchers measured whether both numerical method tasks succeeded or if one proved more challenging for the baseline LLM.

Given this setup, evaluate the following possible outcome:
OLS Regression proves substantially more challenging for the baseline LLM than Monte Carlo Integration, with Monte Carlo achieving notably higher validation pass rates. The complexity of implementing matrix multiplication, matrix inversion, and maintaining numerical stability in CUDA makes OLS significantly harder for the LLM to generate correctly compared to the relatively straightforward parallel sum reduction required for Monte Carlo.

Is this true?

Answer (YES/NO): NO